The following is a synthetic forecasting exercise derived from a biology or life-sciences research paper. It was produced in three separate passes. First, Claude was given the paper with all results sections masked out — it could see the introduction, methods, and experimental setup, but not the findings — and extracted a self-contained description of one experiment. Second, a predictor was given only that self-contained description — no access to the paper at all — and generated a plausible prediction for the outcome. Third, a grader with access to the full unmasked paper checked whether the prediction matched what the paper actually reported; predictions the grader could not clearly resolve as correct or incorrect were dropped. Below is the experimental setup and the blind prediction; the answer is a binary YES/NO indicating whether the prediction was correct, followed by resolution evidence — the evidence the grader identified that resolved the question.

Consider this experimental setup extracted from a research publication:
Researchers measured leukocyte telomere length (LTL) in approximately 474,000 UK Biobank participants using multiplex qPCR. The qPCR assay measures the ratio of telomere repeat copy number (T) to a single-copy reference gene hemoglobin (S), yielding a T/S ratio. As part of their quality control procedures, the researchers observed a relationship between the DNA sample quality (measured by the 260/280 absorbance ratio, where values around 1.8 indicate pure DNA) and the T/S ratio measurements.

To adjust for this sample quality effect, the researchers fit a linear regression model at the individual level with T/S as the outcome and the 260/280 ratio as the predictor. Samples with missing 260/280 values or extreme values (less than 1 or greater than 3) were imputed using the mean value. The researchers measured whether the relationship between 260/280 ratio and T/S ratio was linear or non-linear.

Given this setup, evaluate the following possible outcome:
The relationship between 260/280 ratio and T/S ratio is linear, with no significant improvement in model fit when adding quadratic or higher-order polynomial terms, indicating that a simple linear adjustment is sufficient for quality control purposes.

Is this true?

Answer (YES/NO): NO